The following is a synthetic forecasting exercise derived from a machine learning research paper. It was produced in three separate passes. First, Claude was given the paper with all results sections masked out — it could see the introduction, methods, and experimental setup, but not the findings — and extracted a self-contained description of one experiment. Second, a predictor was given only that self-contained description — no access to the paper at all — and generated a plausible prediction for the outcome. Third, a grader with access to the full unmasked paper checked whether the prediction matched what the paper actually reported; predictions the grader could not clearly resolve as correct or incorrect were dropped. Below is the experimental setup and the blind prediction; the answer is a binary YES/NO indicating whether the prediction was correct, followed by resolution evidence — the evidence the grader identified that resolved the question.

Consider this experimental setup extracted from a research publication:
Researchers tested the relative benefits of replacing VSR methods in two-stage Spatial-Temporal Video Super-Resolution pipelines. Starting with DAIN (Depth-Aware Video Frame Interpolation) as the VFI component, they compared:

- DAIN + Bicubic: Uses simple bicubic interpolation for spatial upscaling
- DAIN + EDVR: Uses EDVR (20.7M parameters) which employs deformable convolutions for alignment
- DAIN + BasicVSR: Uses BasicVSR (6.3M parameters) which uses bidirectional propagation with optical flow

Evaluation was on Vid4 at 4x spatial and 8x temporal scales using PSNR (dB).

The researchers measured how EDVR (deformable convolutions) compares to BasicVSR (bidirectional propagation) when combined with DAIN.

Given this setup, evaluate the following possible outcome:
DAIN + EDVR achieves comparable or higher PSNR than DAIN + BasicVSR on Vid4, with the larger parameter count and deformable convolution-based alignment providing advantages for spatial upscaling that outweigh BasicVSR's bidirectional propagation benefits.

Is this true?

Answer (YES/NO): YES